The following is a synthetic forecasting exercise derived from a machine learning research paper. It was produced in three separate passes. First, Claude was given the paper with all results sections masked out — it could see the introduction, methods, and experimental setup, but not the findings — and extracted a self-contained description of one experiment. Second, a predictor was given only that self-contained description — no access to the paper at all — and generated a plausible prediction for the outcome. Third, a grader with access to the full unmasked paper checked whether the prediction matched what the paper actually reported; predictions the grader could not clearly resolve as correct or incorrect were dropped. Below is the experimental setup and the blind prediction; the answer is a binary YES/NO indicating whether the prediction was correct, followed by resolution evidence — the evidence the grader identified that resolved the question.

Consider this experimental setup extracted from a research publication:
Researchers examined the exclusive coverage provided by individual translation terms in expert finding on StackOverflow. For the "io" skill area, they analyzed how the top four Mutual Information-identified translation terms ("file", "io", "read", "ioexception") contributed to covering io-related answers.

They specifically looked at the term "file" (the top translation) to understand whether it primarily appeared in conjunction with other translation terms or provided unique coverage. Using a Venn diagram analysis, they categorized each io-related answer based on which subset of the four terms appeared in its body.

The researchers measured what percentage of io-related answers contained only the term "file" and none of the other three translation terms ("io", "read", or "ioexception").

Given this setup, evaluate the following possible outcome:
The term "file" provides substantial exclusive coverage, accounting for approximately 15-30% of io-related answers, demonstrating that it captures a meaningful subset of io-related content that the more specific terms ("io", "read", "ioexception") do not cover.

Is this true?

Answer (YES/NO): YES